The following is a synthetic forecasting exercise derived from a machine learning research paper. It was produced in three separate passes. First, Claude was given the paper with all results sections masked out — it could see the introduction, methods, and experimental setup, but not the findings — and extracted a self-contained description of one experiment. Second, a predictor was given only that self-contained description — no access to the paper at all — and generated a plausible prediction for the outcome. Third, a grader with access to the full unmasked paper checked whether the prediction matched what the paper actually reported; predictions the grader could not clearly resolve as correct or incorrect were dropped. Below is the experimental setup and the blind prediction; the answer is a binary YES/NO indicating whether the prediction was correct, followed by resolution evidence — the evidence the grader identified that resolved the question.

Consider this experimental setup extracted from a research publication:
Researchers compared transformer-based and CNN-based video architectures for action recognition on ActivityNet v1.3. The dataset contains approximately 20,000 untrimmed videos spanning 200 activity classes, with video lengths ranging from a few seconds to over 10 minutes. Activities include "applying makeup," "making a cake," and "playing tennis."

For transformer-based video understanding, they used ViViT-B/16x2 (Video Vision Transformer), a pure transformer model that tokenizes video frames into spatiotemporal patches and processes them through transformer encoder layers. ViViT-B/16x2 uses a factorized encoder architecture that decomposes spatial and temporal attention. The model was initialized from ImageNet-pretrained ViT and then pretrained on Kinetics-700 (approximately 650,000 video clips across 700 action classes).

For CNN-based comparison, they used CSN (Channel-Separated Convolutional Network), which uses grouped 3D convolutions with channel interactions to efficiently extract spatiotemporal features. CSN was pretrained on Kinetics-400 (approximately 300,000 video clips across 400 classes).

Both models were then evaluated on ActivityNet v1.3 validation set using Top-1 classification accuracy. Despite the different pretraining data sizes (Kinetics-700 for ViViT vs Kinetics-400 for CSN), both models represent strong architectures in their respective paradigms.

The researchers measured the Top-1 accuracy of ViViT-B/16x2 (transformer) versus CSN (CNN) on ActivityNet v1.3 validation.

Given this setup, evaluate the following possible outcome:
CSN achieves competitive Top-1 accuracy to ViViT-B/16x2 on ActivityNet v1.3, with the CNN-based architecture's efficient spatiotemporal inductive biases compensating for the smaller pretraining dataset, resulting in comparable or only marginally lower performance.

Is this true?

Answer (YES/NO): YES